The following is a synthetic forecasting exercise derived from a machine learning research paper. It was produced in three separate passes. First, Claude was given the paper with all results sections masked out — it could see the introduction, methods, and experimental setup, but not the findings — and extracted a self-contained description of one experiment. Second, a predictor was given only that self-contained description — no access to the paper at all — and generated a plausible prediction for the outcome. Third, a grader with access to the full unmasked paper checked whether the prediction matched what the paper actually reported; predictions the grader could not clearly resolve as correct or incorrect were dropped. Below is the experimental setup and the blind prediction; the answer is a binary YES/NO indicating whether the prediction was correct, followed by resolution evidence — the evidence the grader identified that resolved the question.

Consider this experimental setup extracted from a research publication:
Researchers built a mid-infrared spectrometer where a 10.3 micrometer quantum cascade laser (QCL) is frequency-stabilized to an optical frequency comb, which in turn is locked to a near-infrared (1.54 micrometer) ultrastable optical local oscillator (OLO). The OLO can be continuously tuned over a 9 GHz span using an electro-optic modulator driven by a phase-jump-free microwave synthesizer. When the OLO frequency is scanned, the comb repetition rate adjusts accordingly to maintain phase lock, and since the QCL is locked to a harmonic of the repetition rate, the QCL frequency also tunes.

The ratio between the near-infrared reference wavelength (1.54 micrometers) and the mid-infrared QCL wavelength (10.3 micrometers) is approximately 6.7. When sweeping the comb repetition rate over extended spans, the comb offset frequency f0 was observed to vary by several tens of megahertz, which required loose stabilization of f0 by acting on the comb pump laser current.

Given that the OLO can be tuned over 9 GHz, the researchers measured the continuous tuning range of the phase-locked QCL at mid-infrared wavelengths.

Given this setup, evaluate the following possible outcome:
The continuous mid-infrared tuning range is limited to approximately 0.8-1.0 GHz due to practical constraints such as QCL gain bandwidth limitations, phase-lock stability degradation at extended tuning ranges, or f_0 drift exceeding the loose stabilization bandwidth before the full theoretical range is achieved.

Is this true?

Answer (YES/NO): NO